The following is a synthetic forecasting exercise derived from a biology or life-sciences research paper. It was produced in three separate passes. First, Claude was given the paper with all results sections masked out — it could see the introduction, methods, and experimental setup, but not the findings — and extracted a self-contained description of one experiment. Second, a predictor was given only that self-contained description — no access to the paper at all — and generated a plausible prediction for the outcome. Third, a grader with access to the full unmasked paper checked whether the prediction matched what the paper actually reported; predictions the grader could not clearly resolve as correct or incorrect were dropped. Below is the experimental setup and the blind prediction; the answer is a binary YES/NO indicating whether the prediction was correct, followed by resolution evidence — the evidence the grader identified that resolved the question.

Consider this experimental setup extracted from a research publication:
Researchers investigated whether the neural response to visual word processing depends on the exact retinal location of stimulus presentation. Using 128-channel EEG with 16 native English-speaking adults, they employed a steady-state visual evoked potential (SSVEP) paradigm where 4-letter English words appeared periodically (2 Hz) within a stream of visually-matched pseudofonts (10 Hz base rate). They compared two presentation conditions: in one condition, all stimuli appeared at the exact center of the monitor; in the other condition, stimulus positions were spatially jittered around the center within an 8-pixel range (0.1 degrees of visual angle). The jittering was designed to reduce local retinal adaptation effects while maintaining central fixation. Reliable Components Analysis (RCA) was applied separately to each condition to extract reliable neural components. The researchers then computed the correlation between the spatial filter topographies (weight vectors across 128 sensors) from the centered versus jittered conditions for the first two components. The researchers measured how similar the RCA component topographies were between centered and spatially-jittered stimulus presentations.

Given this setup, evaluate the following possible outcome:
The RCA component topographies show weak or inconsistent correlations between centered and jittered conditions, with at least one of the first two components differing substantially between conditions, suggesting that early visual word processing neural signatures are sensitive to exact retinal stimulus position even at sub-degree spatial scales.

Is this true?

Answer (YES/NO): NO